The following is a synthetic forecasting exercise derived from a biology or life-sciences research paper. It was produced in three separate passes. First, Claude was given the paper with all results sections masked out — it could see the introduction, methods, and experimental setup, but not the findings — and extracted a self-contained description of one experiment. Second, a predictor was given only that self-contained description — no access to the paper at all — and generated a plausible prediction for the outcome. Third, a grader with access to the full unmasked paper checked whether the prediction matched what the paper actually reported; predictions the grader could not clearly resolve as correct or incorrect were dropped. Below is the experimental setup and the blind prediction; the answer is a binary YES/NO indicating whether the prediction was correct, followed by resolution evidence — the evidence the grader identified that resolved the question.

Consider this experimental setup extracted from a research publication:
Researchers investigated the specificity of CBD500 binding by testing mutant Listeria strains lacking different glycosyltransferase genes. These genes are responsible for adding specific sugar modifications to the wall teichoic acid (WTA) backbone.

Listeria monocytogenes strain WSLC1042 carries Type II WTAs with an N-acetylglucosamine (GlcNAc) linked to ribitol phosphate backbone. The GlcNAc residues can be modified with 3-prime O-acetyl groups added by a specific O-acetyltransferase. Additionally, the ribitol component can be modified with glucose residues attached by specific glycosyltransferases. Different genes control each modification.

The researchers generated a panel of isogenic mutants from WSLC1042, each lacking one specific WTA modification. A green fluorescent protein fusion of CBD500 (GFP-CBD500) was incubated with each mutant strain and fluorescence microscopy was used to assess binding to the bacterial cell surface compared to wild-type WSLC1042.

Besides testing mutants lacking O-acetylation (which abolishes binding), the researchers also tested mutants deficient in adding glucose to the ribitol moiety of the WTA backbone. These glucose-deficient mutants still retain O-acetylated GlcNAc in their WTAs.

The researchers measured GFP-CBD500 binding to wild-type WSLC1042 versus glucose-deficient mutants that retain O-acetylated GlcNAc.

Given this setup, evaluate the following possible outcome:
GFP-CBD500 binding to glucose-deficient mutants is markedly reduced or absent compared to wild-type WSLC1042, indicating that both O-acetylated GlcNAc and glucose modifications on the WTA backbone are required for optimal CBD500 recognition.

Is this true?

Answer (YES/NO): NO